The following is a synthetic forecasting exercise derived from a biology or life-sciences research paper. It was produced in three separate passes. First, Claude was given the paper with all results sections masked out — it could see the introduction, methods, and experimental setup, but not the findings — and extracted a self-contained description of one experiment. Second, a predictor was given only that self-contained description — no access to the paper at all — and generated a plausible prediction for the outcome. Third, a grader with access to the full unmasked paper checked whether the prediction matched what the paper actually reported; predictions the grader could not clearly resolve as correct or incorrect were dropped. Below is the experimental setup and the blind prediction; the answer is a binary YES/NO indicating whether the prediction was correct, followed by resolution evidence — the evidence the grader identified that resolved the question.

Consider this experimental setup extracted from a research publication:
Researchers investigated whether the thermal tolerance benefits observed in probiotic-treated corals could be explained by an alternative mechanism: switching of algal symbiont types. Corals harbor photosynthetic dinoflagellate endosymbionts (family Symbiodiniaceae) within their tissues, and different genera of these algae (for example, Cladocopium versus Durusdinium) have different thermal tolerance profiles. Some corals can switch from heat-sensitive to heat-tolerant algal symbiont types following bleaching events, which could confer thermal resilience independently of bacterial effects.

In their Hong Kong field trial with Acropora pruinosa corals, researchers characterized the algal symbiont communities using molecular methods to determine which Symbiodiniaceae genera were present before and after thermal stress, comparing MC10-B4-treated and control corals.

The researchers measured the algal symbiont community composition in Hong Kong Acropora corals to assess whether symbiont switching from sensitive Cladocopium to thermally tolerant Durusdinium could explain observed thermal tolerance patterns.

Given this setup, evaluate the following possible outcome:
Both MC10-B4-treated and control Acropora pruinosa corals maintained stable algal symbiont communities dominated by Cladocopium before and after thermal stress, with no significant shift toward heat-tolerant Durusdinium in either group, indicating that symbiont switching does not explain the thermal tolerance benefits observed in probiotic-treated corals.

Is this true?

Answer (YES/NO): YES